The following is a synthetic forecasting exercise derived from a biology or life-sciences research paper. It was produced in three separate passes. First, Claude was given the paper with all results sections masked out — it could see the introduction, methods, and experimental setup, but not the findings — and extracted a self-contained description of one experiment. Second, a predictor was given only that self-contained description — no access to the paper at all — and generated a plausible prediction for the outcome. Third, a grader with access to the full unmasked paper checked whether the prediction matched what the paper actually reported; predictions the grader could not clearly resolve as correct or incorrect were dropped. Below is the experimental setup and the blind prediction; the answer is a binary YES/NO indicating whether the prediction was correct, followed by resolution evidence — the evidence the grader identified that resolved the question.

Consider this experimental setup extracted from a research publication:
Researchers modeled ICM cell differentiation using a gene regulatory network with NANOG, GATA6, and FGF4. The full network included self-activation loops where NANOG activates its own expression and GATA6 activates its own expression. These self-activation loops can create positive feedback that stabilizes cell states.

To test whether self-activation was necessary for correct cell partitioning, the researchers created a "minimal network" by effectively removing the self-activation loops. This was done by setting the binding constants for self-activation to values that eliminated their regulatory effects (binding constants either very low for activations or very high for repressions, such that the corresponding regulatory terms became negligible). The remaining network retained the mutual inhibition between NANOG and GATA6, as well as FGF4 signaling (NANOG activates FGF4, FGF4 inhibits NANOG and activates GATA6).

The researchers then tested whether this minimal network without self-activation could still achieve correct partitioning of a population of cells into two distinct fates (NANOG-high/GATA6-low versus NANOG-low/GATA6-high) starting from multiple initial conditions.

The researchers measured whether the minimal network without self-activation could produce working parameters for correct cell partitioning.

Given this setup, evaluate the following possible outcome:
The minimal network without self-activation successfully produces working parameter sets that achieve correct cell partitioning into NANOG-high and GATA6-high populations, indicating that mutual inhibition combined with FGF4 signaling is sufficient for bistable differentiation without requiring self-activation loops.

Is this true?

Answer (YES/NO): YES